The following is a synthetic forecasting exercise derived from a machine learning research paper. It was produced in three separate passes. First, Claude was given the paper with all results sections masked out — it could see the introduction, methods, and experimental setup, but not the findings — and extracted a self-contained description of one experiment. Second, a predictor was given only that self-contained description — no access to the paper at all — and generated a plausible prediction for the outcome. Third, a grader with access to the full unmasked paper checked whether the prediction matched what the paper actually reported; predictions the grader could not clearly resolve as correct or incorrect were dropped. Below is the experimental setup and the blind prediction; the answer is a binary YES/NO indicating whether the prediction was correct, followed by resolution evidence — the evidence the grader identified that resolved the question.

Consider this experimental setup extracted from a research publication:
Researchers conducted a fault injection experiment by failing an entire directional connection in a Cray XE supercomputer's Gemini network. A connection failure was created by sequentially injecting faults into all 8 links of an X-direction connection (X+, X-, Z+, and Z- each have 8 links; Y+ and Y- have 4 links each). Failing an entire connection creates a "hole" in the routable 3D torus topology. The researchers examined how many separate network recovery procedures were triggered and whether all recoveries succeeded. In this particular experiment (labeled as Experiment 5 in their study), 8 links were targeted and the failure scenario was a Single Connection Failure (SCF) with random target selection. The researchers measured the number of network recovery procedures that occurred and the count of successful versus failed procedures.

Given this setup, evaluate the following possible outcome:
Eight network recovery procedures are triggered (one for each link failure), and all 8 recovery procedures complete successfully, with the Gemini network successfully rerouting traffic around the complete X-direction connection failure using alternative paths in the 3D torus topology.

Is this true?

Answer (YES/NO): NO